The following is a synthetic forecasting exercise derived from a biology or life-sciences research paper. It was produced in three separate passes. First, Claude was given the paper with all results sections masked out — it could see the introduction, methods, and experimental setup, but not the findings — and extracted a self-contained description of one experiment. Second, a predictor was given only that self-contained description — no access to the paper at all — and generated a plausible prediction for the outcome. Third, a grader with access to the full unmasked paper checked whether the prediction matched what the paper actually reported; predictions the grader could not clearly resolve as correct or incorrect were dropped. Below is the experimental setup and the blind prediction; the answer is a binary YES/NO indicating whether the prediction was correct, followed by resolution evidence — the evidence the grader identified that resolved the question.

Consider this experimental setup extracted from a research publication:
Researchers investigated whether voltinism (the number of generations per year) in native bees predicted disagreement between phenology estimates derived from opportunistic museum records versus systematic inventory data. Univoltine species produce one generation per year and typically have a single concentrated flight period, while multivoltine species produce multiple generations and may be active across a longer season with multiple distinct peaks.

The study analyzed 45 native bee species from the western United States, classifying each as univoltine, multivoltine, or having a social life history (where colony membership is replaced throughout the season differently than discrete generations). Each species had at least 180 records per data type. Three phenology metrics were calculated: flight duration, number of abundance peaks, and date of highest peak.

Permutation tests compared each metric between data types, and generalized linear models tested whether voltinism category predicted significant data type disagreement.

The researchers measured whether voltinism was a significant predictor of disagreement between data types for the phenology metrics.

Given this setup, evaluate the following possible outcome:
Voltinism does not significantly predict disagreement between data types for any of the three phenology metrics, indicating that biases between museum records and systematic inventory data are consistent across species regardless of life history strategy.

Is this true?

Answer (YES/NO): YES